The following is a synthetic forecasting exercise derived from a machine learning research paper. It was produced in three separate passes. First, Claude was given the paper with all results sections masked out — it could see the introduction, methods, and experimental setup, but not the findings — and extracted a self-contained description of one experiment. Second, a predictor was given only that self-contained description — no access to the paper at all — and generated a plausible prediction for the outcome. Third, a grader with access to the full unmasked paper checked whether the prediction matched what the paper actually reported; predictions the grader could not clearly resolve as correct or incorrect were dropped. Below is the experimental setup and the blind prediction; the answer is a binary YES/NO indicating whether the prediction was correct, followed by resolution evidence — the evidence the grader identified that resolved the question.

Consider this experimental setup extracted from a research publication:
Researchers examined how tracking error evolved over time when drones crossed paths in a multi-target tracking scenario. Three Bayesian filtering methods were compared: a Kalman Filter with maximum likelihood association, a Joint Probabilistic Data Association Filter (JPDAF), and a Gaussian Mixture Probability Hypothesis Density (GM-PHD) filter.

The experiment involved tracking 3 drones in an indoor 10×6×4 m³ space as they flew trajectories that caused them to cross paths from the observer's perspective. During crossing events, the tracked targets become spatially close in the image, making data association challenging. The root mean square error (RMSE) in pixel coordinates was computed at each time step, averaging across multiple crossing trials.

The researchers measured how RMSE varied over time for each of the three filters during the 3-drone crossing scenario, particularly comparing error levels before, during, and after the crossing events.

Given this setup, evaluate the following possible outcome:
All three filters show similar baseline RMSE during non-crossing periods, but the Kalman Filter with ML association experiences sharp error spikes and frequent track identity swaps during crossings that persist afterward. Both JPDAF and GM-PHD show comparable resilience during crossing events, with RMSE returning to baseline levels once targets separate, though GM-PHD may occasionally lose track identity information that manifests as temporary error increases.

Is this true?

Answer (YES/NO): NO